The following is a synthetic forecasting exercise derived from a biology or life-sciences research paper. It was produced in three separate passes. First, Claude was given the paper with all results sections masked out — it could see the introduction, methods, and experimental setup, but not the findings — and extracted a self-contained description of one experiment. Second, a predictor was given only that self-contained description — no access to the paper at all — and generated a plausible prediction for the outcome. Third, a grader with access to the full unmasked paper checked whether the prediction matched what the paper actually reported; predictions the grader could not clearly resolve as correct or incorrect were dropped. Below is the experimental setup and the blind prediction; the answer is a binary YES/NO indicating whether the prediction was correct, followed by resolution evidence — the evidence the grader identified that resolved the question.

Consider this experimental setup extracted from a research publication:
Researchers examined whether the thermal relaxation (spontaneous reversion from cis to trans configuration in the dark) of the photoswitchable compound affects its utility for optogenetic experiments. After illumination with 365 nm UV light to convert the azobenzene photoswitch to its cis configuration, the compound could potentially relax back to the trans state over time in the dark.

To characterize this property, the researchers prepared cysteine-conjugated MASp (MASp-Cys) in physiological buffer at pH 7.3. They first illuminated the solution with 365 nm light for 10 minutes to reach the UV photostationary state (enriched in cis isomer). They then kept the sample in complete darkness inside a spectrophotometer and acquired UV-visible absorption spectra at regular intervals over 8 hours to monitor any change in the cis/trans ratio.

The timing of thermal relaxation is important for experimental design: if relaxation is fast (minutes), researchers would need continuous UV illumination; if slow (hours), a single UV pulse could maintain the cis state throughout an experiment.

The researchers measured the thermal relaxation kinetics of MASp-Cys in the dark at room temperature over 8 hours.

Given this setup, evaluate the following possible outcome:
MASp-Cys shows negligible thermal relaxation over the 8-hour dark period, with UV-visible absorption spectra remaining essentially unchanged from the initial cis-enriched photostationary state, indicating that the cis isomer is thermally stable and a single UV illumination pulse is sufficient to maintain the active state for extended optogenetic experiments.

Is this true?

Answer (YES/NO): YES